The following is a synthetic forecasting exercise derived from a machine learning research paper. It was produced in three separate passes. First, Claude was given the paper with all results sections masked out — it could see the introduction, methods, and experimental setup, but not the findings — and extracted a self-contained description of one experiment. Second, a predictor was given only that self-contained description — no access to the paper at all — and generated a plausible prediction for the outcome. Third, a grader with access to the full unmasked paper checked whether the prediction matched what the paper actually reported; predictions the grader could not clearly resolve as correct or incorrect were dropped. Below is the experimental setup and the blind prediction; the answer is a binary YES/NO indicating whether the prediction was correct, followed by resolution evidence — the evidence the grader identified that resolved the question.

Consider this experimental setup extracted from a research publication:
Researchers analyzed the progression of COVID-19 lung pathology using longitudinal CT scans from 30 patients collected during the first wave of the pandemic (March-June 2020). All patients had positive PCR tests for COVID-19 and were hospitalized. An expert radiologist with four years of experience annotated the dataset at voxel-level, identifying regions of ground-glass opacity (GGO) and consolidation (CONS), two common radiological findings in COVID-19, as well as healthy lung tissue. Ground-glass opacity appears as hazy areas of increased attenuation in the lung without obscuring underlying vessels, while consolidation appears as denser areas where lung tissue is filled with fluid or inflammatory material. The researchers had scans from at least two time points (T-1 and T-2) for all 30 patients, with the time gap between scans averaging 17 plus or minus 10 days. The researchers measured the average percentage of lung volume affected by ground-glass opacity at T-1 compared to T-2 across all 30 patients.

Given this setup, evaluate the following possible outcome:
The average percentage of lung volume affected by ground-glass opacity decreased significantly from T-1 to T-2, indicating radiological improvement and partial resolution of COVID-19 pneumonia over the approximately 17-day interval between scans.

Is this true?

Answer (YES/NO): NO